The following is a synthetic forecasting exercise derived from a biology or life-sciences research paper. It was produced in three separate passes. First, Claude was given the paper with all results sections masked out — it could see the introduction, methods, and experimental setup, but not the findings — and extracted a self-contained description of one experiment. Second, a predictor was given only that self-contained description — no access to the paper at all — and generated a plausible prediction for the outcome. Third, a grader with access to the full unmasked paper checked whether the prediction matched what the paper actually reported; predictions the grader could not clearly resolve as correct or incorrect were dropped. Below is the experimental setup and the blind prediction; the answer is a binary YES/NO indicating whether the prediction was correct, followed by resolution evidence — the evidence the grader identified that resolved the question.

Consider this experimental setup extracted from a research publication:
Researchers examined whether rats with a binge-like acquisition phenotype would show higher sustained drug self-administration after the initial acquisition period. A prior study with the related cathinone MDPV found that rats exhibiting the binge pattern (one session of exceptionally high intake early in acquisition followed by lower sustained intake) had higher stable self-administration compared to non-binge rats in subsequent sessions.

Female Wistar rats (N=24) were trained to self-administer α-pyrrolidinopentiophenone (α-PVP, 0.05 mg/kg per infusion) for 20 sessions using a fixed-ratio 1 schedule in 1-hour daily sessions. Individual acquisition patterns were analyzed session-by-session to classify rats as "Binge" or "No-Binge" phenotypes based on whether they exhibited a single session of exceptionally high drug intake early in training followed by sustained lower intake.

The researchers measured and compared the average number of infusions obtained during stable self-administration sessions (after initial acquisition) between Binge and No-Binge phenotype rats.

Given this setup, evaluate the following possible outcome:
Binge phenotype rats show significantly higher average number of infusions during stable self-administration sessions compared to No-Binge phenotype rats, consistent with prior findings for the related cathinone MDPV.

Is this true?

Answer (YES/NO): NO